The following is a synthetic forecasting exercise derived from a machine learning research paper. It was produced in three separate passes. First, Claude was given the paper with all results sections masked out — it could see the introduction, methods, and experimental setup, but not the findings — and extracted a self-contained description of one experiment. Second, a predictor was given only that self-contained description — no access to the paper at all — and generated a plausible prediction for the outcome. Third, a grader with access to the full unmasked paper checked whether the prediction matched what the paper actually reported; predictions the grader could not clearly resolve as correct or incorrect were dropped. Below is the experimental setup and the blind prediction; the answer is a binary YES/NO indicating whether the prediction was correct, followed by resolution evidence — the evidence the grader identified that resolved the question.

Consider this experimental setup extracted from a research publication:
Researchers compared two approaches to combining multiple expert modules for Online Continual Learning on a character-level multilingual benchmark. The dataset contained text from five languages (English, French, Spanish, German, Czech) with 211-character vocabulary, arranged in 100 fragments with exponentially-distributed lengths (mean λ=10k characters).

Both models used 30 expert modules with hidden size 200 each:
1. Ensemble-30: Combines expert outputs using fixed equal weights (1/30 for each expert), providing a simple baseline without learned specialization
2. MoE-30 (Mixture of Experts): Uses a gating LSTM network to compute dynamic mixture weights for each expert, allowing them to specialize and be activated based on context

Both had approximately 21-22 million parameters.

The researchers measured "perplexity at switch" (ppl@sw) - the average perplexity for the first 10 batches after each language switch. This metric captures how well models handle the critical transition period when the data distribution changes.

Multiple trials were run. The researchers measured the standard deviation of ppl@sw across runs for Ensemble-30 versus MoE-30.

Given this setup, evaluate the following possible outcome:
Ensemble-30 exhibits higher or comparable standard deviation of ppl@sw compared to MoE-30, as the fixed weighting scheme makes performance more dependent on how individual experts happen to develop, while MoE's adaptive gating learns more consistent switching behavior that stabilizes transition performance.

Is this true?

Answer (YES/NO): YES